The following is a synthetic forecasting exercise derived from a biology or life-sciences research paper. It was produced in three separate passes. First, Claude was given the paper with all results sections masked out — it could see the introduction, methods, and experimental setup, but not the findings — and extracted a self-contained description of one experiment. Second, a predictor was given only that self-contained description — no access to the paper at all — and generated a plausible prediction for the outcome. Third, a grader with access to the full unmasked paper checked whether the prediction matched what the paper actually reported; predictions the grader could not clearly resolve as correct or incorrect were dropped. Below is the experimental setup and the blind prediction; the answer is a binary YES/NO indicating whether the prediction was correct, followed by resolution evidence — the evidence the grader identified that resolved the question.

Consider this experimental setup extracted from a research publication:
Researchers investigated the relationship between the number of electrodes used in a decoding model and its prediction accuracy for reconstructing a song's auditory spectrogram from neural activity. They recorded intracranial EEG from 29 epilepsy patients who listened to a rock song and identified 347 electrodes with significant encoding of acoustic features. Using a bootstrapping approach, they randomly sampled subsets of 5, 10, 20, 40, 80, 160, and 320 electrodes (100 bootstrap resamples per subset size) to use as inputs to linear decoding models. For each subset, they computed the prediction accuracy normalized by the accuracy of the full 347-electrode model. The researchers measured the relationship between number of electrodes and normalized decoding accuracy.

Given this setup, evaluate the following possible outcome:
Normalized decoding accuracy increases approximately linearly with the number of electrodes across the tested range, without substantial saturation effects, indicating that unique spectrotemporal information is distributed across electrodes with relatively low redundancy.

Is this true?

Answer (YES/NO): NO